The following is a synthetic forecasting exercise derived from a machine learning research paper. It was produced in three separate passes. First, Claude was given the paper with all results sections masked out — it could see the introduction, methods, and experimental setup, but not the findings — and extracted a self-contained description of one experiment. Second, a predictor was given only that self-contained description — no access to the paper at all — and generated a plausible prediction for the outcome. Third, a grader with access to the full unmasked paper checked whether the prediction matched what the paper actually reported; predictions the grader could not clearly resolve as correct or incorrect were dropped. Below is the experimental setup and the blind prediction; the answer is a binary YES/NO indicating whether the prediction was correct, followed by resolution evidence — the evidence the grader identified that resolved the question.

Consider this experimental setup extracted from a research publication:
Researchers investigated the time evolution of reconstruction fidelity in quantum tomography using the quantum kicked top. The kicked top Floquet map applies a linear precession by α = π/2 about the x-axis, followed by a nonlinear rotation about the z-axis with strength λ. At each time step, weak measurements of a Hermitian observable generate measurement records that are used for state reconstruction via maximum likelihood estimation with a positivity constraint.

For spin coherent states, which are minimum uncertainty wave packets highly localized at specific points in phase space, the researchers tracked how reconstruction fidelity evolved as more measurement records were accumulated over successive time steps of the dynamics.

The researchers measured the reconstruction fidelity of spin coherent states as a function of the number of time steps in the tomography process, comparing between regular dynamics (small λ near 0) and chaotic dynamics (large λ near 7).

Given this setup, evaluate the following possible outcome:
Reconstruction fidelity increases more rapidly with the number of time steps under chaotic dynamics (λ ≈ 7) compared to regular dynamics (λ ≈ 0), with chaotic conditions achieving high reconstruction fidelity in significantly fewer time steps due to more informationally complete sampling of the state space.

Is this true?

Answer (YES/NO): NO